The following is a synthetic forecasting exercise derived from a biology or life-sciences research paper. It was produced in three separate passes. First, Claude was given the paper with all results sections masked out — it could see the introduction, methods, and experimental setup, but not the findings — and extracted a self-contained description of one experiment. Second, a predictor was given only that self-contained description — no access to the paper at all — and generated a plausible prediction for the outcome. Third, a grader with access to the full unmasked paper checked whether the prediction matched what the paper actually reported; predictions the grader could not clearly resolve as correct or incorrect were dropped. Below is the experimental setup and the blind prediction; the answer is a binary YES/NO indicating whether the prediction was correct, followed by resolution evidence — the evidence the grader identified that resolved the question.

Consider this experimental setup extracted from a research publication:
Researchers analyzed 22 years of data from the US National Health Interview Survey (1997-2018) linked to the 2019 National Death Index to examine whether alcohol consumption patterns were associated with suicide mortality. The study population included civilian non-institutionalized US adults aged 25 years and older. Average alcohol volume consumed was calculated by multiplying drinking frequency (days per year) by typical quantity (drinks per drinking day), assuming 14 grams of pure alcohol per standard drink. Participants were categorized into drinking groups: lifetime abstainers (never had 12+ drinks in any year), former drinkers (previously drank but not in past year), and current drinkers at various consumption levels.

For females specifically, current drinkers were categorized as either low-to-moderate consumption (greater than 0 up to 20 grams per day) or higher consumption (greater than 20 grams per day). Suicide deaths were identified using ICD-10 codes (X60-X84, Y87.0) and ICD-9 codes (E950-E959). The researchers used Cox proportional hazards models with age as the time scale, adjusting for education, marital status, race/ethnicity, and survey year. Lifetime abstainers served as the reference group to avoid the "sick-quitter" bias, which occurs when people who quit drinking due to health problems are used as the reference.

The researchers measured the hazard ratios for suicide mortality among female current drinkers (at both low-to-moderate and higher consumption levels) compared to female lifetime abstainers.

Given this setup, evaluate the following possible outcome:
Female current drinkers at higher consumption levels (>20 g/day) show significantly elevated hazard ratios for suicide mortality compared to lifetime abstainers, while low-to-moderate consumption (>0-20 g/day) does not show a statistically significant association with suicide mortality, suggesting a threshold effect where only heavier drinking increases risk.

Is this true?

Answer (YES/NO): NO